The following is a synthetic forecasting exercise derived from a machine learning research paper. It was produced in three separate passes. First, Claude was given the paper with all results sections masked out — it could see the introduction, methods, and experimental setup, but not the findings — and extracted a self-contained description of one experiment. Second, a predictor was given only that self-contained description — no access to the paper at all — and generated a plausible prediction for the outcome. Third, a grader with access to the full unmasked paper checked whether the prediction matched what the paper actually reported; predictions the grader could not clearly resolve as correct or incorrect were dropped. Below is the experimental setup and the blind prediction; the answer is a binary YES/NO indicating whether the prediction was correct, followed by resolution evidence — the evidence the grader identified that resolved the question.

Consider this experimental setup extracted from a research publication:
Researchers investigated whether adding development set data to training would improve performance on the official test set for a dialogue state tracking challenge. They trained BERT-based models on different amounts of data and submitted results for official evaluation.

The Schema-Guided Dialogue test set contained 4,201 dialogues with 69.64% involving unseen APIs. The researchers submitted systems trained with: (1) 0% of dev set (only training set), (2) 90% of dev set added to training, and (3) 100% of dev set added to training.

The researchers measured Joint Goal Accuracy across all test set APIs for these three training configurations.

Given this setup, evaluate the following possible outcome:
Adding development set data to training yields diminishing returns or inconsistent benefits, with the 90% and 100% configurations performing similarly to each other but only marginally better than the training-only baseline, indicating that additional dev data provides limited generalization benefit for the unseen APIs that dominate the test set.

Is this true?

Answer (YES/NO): YES